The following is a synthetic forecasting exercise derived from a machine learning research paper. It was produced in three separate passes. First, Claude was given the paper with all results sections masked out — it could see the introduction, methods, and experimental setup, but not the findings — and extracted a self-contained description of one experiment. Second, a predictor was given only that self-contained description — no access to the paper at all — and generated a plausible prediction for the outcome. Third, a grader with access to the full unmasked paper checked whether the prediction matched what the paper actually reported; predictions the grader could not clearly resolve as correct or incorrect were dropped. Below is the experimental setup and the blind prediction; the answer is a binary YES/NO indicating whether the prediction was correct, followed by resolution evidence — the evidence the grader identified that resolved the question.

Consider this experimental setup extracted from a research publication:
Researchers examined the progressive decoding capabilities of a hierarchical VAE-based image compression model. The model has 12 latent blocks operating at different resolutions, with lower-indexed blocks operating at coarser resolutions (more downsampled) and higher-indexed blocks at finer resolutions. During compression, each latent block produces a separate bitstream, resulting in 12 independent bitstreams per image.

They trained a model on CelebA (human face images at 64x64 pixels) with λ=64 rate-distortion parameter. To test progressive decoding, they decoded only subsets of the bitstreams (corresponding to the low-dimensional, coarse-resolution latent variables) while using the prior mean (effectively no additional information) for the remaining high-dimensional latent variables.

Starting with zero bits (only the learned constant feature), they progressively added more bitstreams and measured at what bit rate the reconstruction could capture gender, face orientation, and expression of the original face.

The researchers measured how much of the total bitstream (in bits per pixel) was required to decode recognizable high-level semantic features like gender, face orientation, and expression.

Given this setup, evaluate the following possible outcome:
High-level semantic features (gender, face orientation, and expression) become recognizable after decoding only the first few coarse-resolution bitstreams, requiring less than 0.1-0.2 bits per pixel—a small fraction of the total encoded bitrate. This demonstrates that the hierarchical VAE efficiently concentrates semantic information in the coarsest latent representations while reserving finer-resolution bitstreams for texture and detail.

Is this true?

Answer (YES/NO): YES